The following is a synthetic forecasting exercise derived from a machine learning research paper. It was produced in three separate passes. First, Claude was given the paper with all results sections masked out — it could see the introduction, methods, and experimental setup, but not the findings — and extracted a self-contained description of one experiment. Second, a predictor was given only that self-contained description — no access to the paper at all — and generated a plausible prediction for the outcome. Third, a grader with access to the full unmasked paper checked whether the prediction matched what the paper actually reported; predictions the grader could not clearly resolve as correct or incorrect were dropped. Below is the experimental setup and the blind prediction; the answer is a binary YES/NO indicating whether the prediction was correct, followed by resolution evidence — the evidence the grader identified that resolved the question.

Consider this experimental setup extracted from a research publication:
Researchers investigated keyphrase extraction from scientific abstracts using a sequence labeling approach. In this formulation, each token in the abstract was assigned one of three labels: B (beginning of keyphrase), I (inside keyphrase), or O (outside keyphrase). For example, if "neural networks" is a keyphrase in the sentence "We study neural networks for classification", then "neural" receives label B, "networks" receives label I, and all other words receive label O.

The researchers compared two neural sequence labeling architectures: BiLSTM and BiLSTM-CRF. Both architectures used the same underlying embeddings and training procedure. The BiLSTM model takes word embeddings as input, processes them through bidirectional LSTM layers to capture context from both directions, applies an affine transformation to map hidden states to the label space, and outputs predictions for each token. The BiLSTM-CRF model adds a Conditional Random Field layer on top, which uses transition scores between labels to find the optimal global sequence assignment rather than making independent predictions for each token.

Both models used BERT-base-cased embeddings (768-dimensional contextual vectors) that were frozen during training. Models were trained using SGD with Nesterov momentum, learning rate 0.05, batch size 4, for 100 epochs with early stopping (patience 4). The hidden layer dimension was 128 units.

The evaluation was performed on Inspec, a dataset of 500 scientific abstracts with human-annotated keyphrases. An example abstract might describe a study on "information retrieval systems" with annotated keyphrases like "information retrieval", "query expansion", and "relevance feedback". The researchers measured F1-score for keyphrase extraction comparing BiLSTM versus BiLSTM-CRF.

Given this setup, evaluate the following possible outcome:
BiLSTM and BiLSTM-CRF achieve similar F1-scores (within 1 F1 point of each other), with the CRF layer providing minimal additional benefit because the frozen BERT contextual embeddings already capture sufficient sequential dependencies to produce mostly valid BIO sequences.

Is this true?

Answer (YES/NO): NO